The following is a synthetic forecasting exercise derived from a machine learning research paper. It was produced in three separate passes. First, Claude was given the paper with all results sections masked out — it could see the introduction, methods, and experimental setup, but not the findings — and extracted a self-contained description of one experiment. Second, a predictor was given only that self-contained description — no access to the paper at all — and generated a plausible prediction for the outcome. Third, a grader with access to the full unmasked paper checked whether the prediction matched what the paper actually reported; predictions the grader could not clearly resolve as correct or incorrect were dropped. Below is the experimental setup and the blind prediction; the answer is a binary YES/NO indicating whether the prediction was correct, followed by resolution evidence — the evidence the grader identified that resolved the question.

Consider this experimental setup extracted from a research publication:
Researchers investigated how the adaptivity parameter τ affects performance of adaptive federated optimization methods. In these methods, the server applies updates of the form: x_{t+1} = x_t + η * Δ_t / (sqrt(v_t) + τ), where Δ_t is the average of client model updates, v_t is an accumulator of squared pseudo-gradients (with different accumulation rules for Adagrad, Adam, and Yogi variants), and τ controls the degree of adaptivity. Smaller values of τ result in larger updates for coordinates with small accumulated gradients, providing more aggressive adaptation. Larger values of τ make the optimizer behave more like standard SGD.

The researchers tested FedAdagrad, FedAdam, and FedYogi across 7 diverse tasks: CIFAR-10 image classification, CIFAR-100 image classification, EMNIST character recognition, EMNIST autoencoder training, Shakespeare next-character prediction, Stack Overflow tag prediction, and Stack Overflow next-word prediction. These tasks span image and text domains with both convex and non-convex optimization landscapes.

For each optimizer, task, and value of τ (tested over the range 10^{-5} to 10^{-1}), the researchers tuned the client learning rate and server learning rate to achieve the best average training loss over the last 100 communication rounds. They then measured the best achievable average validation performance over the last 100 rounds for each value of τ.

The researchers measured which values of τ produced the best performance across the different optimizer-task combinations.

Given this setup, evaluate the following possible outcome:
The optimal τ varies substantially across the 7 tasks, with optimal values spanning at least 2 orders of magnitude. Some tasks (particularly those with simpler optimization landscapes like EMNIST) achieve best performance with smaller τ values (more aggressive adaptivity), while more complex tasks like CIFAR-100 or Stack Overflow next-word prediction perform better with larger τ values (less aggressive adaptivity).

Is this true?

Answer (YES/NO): NO